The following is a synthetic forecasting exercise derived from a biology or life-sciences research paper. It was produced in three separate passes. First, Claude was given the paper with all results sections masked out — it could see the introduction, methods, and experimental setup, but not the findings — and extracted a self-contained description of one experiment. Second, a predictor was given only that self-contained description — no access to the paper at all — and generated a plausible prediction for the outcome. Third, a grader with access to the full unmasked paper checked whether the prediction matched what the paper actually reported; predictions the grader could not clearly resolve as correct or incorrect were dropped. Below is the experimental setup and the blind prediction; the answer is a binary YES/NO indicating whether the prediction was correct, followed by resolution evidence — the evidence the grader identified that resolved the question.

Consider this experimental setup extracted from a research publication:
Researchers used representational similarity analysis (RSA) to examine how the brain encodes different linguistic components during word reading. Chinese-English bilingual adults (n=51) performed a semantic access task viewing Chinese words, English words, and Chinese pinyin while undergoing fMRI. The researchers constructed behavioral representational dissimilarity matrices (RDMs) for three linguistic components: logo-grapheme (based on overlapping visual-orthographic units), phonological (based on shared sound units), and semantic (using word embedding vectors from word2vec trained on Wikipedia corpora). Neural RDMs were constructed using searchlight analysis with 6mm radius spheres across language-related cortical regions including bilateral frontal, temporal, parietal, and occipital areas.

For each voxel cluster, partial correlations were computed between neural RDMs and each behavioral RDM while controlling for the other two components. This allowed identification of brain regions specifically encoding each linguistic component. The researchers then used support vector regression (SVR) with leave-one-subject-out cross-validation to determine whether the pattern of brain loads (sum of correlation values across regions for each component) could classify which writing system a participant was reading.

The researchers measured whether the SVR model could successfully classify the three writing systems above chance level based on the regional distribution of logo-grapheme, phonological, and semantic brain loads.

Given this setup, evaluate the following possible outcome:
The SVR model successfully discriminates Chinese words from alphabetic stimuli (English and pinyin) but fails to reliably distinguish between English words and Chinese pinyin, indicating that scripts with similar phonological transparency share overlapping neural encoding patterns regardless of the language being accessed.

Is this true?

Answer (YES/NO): NO